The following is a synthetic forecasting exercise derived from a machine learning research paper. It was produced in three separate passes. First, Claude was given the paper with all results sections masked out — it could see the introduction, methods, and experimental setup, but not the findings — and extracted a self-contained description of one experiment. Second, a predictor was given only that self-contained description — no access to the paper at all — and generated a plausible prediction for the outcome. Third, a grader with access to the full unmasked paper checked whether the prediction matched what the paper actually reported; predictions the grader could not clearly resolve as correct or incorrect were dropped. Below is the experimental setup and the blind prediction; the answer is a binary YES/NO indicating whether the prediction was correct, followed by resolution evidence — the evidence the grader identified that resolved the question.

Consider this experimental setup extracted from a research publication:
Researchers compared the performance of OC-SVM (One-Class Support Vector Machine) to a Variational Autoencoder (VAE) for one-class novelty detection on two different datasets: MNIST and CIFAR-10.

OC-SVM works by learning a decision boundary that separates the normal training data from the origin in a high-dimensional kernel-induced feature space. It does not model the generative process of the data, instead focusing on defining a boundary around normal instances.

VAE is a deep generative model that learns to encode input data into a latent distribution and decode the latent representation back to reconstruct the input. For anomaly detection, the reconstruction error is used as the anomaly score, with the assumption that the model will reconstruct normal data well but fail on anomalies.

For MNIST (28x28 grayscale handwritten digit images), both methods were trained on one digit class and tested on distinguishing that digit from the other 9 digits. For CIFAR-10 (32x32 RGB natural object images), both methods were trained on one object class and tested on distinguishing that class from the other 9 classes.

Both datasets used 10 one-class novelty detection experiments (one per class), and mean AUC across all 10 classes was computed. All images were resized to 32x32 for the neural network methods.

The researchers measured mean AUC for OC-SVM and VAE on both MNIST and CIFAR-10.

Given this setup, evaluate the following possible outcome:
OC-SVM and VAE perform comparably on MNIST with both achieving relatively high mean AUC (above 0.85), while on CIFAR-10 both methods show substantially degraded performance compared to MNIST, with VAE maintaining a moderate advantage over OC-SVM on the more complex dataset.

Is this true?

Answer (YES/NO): NO